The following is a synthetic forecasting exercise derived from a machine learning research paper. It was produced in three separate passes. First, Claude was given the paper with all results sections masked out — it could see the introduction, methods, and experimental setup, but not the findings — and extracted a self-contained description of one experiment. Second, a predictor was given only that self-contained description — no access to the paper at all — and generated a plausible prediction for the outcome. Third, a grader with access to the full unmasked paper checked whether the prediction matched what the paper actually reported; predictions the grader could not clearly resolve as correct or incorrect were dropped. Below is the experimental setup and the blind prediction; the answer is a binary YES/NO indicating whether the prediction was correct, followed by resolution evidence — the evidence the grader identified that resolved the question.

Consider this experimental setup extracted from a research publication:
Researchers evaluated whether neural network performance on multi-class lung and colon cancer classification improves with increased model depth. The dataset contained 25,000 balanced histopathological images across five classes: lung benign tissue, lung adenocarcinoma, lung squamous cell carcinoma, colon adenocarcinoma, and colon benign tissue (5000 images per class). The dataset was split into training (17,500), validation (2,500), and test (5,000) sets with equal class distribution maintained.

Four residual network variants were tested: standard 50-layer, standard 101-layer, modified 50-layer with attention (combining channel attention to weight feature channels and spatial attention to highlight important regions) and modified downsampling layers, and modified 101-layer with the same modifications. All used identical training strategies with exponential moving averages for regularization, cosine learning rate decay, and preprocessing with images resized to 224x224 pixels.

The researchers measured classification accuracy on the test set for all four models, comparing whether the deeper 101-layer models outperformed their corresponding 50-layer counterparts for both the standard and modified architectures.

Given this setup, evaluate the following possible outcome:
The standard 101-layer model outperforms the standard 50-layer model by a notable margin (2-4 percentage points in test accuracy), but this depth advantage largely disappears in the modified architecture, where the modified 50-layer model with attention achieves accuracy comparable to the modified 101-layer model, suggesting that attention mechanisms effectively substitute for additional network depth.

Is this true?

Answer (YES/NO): NO